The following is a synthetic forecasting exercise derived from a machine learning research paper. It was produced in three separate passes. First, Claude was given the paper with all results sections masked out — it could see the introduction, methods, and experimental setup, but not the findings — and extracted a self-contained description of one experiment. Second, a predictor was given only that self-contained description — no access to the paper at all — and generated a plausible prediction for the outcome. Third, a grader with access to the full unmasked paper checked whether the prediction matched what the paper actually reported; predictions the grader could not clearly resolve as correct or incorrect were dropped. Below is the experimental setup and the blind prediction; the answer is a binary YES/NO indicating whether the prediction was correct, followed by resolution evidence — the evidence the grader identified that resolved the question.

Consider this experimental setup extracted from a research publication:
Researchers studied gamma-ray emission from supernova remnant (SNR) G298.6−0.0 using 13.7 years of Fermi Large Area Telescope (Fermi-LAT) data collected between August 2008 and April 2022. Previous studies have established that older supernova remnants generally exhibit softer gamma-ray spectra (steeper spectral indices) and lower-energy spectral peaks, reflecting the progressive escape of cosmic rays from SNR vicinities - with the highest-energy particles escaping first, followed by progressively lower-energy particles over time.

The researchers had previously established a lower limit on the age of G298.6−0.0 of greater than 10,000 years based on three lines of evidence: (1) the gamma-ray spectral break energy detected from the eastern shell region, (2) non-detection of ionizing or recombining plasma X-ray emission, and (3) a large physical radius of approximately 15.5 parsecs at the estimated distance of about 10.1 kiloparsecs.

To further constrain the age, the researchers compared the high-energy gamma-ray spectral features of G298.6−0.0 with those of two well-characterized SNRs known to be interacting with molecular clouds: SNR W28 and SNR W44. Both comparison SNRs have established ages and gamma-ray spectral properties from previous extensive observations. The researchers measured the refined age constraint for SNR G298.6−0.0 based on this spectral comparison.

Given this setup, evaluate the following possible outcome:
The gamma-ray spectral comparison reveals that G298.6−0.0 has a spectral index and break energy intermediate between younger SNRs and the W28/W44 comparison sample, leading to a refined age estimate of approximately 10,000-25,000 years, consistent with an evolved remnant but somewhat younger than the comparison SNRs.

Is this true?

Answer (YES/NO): NO